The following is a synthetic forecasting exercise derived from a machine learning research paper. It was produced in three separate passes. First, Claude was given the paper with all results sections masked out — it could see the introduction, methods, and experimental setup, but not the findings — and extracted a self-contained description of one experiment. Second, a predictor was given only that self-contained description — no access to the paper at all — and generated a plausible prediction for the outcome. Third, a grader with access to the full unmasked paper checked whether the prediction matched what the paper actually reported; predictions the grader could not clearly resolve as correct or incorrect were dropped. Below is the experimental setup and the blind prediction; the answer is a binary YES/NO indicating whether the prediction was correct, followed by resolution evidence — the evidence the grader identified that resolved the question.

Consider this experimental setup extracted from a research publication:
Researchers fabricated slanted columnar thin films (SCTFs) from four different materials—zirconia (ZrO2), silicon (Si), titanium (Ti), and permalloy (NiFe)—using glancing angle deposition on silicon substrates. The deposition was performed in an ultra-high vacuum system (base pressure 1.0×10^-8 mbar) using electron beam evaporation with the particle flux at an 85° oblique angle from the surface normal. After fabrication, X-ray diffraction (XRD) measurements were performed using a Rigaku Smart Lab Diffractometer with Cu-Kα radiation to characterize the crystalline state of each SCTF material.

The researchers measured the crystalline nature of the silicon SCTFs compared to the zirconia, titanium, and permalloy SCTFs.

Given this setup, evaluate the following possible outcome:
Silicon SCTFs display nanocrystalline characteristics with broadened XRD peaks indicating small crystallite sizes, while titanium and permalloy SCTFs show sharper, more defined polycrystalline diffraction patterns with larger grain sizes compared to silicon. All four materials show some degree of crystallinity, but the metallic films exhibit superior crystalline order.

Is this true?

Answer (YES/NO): NO